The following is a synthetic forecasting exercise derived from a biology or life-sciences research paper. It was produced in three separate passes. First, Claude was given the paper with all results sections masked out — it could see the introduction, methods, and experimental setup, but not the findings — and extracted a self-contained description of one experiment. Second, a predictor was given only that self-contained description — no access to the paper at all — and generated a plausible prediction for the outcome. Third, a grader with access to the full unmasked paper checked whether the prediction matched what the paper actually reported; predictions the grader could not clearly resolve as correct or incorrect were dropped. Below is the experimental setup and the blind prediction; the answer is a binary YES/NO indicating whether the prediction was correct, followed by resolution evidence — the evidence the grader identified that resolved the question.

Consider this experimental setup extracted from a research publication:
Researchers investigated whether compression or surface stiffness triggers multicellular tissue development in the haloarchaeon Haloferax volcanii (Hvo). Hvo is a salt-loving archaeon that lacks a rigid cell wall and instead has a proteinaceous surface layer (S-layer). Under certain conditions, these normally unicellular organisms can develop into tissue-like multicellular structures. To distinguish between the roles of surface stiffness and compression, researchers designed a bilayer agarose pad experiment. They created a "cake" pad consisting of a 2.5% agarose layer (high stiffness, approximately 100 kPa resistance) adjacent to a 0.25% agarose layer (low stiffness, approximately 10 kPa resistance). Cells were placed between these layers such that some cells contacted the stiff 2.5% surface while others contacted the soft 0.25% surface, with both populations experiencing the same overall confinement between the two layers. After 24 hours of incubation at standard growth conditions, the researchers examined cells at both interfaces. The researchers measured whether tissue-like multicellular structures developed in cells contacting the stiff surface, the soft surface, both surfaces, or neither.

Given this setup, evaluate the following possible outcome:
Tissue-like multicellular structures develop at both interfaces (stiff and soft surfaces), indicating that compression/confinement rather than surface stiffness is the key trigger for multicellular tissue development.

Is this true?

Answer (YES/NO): NO